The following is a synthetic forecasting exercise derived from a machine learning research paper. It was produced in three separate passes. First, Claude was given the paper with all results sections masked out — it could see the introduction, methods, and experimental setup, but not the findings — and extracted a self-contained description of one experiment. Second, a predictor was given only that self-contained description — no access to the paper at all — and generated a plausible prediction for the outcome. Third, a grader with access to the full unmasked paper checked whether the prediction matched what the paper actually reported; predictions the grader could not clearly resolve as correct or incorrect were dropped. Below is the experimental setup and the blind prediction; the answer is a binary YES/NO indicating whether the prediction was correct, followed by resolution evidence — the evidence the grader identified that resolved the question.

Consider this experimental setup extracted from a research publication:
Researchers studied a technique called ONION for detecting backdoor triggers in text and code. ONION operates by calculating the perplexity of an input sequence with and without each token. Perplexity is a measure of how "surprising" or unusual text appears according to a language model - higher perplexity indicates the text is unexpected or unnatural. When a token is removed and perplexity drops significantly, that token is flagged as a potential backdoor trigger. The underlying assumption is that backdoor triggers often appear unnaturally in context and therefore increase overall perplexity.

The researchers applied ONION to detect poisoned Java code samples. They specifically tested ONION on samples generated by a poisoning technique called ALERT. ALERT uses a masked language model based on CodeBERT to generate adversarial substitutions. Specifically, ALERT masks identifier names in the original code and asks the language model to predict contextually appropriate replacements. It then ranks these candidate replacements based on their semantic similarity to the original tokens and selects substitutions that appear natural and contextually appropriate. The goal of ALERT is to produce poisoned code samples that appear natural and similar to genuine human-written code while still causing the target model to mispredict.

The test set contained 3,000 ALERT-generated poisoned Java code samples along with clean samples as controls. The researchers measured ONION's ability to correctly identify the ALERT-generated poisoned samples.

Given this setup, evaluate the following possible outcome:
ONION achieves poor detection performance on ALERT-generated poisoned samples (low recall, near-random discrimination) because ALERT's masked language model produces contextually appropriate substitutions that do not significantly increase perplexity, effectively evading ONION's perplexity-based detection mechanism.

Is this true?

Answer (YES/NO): NO